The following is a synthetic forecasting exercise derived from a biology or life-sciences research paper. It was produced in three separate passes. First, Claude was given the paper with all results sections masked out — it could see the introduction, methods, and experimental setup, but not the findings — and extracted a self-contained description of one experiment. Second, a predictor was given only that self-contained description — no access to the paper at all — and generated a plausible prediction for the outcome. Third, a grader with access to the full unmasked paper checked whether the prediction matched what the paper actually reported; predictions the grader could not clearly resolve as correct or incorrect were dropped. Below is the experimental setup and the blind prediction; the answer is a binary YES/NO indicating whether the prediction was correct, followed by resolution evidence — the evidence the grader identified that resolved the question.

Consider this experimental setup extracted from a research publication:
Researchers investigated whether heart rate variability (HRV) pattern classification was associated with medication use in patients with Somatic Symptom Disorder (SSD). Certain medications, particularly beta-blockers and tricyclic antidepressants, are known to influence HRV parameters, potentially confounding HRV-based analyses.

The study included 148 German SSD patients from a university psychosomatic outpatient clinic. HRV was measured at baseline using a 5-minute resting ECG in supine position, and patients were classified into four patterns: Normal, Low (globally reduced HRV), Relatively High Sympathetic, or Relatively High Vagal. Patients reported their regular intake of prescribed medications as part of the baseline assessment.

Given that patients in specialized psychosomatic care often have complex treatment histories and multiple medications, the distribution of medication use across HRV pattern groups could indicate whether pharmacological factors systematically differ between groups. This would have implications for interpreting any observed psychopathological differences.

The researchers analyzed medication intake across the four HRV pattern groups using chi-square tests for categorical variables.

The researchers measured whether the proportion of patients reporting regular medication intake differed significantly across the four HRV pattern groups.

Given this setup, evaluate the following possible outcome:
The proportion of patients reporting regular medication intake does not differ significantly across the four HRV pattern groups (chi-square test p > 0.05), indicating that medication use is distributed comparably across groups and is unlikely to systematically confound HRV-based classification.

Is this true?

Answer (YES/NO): NO